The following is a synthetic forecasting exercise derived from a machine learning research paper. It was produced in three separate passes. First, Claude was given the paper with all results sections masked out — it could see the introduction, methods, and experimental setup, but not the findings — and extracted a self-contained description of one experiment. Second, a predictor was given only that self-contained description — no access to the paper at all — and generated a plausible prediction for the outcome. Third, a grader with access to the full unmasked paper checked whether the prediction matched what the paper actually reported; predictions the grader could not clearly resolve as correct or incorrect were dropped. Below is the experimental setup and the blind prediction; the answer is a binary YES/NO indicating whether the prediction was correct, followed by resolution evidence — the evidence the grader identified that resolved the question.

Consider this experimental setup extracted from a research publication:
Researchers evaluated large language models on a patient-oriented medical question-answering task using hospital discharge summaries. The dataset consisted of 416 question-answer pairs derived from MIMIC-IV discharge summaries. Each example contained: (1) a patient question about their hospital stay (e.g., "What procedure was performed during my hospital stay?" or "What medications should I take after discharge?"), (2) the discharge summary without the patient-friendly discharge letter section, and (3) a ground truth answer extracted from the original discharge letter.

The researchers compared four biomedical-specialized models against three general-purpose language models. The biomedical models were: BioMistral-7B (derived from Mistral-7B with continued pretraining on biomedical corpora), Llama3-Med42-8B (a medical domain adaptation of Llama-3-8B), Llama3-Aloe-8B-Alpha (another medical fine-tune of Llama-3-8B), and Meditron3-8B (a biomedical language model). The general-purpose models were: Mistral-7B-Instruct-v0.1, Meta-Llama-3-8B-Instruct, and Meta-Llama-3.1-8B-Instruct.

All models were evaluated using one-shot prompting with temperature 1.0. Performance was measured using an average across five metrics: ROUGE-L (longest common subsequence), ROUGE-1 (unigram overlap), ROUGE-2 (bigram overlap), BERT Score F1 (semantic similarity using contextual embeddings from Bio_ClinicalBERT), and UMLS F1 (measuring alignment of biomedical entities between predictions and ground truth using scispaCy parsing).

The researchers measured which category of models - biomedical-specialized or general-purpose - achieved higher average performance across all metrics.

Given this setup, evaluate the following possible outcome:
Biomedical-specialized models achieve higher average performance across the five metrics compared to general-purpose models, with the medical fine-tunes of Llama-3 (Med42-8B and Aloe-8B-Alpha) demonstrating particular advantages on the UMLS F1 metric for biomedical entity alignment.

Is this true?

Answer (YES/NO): NO